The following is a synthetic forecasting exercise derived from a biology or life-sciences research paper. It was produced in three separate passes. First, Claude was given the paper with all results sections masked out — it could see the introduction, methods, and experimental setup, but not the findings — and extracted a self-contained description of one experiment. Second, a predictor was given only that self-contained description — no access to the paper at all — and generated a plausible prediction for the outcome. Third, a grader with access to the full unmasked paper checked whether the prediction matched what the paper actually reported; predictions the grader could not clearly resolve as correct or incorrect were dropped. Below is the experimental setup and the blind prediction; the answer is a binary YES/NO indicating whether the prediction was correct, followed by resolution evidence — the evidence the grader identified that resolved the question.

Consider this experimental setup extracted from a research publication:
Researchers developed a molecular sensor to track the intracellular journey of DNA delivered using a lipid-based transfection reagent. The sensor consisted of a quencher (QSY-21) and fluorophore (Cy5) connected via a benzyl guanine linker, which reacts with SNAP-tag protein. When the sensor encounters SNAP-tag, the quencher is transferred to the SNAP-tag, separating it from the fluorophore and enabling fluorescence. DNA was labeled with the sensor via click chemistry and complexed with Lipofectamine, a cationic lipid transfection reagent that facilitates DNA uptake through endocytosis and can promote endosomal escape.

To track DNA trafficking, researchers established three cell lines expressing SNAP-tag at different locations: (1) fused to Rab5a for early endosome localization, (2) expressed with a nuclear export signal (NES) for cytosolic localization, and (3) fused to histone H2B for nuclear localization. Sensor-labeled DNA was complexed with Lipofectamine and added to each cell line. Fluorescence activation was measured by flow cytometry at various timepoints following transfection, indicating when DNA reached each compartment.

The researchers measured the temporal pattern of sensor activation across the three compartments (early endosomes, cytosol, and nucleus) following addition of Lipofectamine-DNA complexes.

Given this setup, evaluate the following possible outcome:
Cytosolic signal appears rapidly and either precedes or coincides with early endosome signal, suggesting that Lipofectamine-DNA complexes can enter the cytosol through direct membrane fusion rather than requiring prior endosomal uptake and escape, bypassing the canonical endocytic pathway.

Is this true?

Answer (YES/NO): NO